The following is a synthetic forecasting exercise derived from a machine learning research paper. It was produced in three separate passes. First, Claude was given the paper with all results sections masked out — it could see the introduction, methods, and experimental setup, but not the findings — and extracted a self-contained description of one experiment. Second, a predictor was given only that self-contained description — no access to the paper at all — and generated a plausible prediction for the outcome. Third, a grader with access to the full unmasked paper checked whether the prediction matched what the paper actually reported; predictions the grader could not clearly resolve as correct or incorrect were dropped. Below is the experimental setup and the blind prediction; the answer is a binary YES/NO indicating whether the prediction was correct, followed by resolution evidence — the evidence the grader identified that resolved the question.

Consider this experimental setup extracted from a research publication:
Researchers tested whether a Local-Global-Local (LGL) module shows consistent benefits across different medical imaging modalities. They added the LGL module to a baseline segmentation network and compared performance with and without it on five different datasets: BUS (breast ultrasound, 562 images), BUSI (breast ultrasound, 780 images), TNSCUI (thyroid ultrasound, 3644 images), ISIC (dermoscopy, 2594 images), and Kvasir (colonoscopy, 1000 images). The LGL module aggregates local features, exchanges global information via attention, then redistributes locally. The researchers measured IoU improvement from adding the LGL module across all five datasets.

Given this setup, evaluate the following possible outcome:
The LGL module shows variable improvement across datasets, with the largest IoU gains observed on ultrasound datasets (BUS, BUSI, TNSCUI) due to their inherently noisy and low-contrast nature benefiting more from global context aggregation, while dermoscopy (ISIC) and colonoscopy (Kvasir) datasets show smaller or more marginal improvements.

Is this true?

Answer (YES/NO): NO